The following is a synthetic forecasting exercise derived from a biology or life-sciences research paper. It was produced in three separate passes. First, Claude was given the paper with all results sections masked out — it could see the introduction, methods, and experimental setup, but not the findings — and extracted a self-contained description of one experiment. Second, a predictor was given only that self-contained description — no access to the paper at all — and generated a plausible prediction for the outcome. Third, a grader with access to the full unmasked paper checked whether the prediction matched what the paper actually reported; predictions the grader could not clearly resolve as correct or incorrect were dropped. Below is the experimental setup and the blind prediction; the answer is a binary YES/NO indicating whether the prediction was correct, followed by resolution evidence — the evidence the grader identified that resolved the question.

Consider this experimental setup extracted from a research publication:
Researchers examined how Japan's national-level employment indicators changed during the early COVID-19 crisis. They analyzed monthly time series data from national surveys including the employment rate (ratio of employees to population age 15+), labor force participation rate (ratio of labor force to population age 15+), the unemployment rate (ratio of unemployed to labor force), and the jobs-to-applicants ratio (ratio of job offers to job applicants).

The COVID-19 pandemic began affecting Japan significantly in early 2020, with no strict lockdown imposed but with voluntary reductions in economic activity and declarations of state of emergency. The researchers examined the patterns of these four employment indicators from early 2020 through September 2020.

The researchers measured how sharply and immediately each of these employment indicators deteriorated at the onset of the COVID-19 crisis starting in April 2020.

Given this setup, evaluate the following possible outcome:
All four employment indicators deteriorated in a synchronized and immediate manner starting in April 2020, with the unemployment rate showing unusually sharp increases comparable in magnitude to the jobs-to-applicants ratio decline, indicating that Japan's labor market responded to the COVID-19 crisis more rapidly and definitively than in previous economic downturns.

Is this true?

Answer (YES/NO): NO